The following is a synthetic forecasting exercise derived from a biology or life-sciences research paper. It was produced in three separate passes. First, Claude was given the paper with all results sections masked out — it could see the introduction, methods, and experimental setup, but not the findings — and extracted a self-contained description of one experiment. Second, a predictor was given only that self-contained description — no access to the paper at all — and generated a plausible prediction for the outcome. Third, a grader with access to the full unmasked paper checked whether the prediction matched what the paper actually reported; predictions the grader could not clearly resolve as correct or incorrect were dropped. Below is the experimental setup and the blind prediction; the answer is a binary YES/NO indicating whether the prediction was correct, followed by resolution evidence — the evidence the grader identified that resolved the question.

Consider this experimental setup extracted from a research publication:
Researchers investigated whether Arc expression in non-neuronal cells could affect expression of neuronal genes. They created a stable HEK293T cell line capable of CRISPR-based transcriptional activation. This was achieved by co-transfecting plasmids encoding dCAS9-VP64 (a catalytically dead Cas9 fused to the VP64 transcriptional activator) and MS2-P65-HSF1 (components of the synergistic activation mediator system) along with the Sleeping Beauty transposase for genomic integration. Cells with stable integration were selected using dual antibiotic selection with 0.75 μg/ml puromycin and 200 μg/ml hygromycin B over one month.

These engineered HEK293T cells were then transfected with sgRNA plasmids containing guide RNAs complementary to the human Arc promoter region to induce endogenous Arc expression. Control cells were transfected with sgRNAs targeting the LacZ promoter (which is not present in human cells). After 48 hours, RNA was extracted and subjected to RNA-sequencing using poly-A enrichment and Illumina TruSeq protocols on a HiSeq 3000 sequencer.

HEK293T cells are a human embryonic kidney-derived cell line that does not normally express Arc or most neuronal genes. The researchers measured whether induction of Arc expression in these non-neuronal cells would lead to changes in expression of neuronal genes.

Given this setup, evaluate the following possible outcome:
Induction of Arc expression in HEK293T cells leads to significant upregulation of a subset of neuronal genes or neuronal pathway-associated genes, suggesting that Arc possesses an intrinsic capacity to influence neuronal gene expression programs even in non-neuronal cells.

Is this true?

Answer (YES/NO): YES